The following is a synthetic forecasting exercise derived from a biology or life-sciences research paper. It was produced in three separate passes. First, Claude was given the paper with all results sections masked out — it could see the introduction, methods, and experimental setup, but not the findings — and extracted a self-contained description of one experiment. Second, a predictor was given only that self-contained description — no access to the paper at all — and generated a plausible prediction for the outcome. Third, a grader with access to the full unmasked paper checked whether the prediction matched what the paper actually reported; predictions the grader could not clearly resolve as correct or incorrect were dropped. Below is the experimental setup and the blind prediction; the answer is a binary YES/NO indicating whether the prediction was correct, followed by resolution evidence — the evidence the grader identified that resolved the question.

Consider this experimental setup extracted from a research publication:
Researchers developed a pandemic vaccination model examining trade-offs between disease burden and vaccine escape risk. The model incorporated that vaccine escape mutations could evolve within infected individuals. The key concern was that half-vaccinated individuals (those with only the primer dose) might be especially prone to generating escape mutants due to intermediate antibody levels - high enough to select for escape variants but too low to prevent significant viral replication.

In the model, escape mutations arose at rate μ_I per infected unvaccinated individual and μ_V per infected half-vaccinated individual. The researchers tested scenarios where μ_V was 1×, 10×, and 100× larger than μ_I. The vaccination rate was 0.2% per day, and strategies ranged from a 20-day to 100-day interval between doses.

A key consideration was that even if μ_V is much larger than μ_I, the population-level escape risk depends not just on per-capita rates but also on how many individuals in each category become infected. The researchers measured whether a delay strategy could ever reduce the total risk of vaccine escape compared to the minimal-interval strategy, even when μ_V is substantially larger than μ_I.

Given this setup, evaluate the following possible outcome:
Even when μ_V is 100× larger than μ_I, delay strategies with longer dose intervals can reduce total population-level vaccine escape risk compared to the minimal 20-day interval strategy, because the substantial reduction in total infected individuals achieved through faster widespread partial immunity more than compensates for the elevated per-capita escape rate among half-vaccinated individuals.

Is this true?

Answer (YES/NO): YES